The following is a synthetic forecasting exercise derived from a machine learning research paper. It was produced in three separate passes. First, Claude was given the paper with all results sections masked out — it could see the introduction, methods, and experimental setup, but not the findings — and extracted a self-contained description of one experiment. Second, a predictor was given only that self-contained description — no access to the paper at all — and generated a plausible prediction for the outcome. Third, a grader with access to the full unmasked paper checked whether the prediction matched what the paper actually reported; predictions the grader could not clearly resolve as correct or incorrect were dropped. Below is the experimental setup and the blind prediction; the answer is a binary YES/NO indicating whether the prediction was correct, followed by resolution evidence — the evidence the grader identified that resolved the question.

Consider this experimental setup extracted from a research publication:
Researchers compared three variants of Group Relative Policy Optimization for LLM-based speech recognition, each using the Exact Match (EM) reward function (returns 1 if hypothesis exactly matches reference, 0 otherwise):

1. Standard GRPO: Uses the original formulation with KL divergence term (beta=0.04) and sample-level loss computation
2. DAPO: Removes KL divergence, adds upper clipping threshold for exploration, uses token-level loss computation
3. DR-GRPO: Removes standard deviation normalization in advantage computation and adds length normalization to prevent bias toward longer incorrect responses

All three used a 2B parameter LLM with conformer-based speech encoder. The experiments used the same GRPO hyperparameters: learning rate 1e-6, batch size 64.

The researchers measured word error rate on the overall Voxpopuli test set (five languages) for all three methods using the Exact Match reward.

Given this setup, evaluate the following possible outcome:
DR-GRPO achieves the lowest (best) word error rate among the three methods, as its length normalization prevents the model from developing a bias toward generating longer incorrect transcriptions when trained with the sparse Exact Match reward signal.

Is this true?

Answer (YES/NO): NO